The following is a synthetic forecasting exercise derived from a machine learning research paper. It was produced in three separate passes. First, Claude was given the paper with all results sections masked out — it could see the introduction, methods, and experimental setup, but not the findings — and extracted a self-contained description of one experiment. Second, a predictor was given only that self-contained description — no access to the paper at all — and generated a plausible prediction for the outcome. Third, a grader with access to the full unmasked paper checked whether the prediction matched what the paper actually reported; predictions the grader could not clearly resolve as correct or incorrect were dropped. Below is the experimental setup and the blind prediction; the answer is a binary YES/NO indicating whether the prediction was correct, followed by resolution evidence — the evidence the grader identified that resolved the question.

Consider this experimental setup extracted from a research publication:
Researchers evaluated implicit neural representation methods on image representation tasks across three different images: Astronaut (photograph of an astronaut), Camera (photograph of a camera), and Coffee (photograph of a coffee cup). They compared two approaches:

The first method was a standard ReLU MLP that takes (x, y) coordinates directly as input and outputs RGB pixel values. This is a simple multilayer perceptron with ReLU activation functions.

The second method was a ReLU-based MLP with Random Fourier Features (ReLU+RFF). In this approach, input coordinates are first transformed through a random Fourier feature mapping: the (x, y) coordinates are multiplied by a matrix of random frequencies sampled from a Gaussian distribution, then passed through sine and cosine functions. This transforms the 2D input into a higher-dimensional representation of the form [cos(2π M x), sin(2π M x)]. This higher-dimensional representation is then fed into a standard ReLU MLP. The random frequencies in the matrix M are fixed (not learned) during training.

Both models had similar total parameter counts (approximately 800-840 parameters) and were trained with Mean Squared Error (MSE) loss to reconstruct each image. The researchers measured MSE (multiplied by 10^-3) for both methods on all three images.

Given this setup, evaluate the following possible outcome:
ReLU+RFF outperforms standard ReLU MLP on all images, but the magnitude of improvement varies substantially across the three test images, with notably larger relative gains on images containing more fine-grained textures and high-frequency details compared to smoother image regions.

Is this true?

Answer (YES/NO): NO